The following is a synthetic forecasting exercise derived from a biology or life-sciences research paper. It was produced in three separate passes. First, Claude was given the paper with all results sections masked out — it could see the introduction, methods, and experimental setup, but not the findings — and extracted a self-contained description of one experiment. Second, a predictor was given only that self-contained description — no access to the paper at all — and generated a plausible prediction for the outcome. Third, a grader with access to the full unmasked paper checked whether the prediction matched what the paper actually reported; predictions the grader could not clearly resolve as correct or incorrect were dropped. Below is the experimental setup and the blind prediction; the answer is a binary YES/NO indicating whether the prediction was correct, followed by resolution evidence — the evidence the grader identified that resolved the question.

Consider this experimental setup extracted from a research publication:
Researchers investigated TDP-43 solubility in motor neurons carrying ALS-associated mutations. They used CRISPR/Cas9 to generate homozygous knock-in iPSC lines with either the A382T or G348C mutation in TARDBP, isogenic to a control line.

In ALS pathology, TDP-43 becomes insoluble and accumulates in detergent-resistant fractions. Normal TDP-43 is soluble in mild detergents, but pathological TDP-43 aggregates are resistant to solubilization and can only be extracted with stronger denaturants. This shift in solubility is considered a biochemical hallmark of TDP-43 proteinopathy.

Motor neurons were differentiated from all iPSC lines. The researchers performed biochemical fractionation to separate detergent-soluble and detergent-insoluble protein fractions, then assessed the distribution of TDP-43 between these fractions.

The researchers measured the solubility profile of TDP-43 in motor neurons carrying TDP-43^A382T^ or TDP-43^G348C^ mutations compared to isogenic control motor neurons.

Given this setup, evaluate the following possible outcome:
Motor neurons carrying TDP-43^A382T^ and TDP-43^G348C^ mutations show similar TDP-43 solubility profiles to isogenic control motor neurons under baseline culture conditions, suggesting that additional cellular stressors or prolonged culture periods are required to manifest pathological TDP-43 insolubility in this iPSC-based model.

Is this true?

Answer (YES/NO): YES